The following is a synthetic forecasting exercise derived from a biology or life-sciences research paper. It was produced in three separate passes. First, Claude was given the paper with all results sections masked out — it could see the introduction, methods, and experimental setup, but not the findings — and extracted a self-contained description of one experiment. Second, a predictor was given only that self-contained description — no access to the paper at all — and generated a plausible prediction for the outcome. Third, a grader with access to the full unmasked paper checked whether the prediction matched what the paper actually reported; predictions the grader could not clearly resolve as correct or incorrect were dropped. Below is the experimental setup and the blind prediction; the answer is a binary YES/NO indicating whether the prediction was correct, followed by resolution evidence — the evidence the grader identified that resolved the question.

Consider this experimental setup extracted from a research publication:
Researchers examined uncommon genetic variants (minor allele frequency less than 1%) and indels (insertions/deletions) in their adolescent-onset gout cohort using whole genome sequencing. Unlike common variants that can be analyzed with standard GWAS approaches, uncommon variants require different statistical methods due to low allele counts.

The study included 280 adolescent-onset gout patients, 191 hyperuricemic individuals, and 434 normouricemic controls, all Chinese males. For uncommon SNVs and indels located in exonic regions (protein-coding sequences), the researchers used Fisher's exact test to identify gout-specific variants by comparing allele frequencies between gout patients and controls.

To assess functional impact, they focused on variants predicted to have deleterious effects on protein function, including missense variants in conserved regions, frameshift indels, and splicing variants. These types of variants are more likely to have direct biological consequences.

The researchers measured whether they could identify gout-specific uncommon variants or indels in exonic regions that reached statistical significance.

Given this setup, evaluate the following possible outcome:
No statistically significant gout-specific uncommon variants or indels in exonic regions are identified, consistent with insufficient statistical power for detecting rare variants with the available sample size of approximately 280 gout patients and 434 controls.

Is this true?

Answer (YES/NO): NO